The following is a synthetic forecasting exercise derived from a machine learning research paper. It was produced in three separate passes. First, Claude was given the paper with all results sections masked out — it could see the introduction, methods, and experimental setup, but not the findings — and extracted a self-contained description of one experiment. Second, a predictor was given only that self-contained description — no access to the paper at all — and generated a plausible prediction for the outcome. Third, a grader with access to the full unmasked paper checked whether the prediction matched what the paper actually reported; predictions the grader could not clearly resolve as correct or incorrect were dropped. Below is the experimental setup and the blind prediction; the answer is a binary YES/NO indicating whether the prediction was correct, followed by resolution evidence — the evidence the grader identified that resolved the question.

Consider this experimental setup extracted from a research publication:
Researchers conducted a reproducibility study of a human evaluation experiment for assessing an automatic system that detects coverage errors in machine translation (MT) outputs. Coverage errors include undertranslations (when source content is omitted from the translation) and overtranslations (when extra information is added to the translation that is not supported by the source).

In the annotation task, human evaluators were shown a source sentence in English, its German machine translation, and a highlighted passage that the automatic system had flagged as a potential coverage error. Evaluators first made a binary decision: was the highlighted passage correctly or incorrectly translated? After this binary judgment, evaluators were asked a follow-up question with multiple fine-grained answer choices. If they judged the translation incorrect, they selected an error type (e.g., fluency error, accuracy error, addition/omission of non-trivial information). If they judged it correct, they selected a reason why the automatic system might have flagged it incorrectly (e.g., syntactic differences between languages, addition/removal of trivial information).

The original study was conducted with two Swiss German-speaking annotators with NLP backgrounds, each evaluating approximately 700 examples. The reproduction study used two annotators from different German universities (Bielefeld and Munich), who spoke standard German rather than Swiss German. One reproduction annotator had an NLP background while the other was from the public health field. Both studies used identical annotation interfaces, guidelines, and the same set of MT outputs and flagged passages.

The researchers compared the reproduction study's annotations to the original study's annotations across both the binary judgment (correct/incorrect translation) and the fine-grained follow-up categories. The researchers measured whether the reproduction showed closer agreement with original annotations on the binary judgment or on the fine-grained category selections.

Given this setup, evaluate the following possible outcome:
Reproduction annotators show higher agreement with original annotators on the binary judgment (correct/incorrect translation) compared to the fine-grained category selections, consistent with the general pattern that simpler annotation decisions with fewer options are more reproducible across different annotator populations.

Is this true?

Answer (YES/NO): YES